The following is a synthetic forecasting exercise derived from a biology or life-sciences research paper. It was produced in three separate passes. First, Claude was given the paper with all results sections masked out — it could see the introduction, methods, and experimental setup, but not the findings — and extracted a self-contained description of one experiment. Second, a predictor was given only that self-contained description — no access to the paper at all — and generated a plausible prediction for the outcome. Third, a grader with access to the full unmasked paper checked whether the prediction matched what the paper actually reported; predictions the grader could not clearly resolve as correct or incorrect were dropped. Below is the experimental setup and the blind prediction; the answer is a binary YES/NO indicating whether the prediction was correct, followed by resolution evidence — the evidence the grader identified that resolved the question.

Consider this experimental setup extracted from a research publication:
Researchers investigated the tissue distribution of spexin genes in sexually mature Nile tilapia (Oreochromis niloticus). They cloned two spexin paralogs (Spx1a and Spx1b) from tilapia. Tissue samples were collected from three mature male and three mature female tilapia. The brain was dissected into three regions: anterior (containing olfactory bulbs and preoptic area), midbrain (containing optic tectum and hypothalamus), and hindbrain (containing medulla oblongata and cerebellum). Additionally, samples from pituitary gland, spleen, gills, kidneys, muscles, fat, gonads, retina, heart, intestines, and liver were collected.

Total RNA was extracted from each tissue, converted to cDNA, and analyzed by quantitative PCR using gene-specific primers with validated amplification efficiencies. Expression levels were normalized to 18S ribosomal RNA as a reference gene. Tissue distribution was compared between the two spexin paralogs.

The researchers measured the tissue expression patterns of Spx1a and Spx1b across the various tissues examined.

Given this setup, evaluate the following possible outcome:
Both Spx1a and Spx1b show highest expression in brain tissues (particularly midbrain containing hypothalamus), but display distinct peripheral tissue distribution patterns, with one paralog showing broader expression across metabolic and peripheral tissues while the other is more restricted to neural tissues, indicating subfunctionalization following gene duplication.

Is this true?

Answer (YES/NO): NO